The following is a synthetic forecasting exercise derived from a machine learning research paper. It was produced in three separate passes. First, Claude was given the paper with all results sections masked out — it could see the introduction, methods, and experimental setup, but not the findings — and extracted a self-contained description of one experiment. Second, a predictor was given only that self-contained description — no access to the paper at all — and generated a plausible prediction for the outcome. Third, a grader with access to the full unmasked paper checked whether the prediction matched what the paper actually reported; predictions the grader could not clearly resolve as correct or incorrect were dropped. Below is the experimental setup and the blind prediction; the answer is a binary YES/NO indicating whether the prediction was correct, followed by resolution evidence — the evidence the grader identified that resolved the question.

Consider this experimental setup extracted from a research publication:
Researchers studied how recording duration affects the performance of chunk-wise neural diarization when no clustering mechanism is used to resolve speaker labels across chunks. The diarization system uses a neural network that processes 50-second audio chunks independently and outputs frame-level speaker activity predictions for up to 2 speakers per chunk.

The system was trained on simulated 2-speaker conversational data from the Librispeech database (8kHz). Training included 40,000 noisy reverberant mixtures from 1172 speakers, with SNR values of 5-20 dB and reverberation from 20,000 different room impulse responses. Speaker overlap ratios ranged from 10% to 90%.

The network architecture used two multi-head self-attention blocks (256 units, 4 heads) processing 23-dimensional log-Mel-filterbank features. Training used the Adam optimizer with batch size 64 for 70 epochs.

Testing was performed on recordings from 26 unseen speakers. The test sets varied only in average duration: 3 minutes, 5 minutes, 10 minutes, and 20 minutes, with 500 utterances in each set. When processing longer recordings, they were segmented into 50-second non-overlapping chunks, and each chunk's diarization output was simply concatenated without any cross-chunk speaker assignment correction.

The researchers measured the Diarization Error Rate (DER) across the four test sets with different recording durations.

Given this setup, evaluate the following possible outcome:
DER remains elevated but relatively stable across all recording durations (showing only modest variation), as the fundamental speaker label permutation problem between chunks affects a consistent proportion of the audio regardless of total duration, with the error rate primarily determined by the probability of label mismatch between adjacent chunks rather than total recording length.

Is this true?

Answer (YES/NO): YES